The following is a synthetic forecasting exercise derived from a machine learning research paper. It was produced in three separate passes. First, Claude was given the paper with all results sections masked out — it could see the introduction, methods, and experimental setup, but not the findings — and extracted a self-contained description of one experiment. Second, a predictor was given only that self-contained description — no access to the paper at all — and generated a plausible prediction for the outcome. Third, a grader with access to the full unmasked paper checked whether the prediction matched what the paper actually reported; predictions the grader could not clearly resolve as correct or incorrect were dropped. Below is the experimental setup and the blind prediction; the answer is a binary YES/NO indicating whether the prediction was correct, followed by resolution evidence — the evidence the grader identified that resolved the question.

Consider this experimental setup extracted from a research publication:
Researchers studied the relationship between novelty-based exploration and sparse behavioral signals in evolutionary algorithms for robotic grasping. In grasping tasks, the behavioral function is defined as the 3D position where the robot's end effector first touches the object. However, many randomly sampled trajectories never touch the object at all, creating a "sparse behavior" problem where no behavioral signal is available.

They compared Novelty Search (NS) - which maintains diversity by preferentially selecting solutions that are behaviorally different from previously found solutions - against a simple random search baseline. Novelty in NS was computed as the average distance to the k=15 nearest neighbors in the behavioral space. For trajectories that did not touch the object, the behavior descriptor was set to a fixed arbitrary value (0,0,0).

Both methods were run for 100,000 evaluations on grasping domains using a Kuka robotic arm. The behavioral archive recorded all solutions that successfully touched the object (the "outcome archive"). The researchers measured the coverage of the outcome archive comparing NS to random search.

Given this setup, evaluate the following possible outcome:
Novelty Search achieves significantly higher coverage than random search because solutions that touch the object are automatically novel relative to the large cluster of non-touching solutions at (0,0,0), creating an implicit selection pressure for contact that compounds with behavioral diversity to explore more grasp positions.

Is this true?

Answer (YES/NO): NO